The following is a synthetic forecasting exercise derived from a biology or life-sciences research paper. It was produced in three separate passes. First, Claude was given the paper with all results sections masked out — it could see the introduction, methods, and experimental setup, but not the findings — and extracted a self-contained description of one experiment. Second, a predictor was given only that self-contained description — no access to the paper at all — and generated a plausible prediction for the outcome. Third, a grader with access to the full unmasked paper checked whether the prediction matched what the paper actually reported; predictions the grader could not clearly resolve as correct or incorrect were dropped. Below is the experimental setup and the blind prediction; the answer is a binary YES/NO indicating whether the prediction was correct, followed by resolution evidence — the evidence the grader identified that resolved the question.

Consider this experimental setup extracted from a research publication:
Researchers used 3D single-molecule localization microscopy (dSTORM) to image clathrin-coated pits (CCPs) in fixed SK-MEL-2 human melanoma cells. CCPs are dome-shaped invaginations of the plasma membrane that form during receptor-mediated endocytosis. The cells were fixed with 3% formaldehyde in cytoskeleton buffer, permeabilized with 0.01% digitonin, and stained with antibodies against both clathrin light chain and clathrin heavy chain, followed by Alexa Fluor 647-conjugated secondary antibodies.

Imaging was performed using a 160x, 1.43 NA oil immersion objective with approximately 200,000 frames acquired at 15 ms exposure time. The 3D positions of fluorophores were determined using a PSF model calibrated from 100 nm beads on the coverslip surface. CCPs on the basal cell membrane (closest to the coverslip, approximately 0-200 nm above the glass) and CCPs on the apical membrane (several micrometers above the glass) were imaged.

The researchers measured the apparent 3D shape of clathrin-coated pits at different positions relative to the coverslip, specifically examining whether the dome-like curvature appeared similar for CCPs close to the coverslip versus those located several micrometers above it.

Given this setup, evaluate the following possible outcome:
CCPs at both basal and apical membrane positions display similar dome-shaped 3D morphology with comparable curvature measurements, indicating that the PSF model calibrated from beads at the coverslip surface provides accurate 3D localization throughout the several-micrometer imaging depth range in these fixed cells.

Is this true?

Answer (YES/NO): NO